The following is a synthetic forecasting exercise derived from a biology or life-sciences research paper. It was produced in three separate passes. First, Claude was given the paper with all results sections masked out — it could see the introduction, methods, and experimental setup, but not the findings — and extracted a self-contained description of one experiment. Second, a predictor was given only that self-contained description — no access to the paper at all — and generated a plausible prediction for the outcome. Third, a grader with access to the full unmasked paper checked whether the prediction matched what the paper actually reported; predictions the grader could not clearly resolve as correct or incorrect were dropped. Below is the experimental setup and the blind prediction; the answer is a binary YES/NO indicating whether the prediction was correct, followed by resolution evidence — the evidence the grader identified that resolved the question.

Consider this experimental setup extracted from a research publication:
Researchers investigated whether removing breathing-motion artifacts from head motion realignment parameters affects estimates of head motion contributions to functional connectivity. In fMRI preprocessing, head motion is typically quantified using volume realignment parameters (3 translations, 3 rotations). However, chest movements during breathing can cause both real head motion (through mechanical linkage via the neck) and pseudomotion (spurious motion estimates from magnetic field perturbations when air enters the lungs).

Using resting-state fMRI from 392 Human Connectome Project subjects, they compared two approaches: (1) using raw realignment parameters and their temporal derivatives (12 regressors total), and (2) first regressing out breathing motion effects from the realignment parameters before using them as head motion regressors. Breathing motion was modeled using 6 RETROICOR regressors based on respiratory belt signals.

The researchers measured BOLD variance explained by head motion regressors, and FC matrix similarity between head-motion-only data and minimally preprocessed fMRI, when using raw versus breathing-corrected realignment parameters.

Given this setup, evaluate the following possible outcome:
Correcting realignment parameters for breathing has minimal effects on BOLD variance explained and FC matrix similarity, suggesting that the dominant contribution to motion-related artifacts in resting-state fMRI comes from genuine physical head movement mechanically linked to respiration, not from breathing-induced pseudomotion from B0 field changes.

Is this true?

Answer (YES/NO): NO